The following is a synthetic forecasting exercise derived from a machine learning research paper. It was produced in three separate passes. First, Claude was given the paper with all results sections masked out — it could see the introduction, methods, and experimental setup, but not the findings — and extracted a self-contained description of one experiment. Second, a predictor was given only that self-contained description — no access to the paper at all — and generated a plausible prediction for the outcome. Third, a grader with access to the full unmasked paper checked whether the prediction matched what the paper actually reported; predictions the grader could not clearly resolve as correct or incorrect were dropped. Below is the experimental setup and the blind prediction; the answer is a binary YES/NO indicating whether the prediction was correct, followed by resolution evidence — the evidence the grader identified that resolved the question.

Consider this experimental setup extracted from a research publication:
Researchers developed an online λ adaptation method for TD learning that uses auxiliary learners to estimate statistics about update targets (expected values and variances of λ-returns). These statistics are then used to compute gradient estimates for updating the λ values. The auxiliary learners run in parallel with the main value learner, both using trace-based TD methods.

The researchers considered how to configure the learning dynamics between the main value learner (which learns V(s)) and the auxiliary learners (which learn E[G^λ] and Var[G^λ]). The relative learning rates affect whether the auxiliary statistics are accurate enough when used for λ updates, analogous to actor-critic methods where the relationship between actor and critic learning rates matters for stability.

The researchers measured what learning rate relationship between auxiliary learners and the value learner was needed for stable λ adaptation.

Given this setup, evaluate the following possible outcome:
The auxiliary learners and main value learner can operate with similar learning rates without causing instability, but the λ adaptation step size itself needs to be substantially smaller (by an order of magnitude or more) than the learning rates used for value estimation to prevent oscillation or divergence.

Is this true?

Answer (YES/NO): NO